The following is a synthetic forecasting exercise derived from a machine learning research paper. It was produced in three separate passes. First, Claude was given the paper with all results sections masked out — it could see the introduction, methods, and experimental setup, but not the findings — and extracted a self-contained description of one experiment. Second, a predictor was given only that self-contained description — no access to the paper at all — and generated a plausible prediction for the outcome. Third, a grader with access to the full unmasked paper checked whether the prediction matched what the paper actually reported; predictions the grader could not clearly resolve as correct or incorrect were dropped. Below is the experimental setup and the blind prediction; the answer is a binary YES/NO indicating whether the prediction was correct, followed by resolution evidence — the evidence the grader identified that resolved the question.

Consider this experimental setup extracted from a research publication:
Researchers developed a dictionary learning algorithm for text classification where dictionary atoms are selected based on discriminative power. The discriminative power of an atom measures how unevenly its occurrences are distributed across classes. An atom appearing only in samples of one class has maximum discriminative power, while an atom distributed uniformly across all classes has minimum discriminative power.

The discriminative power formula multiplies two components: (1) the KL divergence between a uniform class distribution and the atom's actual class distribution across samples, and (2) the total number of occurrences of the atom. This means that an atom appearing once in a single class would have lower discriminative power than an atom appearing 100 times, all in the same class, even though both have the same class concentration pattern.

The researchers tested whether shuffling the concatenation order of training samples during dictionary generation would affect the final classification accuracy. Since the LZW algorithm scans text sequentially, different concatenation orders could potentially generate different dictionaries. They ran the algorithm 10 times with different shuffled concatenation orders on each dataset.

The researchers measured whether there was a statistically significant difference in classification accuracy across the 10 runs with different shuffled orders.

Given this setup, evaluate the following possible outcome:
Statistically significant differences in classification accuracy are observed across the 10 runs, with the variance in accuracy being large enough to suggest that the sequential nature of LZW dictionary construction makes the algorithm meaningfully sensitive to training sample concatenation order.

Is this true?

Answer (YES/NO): NO